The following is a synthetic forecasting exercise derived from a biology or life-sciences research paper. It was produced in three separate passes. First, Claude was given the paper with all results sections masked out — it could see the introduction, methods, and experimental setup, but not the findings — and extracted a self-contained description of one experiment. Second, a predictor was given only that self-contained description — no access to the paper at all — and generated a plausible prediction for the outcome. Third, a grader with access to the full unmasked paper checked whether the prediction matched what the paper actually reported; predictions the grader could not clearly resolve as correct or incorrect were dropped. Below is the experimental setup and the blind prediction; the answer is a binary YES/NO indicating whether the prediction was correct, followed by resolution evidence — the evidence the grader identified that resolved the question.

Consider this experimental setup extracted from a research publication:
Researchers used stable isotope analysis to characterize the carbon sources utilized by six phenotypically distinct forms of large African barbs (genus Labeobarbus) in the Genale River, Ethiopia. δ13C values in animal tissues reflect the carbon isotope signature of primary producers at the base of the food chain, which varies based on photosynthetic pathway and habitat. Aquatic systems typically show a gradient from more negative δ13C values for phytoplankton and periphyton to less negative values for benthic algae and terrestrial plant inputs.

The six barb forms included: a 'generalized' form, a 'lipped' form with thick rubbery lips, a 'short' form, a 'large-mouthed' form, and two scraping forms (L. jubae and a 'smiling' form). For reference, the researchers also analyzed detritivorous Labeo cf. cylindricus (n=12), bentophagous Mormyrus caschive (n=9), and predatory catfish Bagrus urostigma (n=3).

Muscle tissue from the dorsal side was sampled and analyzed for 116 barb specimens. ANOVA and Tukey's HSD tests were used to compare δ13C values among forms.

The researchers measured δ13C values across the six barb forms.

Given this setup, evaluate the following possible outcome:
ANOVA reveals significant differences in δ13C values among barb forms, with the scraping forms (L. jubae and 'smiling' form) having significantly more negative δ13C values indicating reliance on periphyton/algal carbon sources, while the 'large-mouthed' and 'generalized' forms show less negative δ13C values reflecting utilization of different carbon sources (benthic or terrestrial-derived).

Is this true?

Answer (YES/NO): NO